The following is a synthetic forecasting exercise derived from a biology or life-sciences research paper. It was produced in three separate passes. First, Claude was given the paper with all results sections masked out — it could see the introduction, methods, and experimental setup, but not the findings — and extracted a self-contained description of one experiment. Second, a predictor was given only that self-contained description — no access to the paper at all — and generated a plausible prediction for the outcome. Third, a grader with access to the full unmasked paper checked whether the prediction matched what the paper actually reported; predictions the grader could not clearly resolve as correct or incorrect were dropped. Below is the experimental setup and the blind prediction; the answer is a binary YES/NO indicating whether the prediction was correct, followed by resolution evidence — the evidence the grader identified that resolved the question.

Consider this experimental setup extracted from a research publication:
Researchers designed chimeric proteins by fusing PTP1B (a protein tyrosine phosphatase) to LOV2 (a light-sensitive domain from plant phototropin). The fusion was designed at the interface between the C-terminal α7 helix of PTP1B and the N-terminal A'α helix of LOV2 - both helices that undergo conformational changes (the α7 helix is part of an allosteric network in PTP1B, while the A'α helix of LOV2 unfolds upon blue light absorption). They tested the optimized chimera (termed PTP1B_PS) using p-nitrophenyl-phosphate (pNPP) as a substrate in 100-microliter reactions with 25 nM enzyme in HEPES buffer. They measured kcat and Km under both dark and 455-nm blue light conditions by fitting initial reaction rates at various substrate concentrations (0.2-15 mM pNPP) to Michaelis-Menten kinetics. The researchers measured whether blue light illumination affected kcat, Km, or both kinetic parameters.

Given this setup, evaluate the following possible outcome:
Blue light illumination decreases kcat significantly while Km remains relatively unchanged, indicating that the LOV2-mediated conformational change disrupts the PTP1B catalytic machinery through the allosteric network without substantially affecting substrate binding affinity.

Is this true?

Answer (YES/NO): YES